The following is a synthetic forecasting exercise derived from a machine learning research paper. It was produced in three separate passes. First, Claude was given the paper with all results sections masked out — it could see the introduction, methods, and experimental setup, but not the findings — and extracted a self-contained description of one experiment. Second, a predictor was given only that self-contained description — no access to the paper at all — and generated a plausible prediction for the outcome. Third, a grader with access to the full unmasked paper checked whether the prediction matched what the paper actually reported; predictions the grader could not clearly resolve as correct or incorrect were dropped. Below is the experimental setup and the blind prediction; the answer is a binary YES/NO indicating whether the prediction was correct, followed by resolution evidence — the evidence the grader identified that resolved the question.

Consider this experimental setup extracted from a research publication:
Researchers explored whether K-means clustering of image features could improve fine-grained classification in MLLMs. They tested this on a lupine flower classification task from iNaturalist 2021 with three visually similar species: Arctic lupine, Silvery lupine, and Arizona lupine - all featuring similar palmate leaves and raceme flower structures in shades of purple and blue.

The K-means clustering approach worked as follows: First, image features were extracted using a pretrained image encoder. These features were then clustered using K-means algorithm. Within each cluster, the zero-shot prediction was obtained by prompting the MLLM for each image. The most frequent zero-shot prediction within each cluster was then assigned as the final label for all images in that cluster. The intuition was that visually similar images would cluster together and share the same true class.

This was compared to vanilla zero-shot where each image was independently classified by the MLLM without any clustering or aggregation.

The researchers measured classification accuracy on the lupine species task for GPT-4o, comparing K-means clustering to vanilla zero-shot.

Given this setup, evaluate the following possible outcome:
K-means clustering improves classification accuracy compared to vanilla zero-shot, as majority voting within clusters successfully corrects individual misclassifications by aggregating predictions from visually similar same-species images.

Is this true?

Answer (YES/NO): NO